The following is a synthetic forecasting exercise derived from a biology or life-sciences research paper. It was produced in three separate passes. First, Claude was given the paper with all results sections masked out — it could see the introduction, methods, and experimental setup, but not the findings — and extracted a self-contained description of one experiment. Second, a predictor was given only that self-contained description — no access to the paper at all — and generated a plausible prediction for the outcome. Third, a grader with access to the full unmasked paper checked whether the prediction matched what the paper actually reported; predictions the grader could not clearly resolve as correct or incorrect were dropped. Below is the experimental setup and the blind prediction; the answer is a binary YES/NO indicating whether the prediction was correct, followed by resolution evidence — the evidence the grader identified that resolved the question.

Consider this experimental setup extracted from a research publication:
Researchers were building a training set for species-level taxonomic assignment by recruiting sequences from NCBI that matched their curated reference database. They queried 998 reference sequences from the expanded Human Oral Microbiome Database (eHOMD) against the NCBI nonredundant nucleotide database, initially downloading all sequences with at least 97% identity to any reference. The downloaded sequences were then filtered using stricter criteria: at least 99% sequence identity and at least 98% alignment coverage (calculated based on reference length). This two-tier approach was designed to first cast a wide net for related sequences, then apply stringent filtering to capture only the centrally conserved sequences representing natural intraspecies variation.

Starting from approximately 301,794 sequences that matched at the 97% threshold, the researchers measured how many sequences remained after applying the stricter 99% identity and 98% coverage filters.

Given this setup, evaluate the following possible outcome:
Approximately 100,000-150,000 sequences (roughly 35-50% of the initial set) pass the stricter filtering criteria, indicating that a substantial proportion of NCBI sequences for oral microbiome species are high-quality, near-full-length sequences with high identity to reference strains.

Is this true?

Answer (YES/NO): NO